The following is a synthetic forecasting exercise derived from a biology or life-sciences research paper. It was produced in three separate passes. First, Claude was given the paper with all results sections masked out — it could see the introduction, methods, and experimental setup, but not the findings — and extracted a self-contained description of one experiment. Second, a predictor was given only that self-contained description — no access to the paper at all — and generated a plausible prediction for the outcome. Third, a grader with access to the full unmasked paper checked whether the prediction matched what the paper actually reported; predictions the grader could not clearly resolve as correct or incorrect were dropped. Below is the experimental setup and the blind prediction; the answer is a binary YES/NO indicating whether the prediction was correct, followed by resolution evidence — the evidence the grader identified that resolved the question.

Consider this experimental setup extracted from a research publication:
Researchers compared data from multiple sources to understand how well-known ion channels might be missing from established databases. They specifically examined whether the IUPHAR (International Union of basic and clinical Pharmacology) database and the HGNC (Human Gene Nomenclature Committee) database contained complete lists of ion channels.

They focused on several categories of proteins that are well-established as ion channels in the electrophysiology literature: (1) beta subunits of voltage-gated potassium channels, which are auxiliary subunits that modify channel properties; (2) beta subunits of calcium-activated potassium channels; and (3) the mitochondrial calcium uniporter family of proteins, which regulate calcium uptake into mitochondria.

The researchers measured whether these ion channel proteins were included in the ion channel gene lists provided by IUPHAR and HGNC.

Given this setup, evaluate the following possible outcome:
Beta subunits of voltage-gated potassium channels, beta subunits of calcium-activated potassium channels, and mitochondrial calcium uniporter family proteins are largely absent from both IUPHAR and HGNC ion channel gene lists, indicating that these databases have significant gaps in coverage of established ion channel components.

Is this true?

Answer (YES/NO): YES